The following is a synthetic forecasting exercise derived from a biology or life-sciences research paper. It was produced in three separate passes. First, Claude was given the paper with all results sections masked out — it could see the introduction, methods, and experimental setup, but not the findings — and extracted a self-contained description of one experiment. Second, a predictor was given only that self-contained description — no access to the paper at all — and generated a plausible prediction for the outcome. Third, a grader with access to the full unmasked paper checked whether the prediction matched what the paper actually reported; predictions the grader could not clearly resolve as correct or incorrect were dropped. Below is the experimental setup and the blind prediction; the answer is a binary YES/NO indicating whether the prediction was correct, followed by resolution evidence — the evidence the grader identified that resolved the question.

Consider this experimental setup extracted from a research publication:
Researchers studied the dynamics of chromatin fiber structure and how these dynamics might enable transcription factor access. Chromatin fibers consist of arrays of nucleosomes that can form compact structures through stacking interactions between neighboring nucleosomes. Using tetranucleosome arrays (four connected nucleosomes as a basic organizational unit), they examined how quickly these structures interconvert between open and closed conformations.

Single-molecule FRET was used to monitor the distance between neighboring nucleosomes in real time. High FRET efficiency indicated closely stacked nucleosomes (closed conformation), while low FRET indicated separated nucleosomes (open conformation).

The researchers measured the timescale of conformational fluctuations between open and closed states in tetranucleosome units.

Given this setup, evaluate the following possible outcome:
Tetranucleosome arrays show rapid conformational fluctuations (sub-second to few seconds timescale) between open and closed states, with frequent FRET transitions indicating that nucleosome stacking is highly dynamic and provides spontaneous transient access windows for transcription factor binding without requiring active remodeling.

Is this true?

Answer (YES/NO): YES